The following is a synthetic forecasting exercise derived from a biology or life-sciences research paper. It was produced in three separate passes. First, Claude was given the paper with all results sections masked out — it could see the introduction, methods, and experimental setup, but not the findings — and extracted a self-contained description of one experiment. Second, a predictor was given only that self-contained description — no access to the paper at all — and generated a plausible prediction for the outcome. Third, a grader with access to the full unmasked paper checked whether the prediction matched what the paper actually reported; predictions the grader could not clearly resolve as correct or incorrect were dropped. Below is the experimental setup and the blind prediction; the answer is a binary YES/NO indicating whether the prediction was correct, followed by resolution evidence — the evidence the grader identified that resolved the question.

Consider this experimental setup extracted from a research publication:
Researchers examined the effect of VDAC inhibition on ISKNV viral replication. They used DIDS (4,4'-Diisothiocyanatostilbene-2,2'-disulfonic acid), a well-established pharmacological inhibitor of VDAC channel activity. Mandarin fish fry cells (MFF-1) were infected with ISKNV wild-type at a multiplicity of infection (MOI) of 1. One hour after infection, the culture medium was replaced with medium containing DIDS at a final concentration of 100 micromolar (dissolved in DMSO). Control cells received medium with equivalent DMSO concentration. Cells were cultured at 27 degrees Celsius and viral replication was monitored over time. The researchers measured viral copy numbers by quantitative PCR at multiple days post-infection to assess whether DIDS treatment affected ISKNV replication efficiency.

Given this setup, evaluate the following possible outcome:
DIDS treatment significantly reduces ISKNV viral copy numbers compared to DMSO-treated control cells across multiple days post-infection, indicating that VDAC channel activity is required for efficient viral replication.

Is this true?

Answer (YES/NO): NO